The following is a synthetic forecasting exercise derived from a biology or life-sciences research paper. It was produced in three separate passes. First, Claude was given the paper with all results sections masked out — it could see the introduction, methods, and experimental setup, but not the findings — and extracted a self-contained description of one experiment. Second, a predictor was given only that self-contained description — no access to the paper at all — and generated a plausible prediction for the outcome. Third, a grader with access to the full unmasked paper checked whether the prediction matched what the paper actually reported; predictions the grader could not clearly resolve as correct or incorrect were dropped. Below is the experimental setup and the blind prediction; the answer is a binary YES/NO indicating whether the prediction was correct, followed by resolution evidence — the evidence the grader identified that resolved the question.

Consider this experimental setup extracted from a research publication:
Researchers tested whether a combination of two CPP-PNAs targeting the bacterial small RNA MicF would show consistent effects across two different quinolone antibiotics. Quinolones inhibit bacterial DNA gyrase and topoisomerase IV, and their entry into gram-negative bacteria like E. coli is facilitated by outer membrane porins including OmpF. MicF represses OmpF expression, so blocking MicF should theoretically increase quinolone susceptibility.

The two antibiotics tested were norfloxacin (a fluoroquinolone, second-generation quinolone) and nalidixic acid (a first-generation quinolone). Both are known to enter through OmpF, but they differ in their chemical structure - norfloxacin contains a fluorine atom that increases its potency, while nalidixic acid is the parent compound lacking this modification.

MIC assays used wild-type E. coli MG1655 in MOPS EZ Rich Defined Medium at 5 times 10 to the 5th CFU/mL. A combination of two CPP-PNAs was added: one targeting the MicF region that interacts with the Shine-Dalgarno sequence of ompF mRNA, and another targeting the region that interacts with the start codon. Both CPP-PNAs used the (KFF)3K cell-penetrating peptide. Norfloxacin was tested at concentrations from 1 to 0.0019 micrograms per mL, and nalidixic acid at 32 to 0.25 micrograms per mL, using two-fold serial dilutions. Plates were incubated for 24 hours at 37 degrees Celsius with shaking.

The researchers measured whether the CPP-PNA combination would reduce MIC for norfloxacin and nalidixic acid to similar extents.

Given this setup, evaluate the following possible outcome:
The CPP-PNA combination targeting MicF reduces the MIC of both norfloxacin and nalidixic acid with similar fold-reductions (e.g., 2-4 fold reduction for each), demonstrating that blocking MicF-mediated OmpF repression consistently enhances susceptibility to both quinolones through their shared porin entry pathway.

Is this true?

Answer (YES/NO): NO